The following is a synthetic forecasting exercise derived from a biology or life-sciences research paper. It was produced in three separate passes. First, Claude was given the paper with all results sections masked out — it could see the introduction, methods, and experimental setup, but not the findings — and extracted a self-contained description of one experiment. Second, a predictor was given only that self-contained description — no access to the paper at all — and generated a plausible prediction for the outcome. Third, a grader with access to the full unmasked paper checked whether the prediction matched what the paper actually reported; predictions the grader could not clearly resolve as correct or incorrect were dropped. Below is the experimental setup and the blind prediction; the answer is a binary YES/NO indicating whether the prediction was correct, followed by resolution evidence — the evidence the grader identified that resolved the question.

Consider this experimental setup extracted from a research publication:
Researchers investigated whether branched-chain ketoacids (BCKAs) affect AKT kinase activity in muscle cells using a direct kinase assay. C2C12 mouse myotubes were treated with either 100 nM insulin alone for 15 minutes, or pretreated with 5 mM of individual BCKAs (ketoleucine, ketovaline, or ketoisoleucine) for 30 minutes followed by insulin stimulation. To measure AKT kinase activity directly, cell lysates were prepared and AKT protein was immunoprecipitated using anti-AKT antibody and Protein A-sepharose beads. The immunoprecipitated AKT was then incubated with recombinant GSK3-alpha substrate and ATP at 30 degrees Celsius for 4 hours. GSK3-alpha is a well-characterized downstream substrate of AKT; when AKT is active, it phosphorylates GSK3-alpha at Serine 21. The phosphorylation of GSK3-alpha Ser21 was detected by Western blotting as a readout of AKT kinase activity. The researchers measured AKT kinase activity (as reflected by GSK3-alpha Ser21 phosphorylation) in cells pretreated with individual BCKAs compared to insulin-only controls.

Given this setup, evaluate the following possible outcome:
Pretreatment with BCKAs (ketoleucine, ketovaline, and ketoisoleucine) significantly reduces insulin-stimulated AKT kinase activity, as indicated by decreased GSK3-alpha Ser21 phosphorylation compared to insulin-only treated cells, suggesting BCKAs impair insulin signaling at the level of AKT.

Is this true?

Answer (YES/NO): NO